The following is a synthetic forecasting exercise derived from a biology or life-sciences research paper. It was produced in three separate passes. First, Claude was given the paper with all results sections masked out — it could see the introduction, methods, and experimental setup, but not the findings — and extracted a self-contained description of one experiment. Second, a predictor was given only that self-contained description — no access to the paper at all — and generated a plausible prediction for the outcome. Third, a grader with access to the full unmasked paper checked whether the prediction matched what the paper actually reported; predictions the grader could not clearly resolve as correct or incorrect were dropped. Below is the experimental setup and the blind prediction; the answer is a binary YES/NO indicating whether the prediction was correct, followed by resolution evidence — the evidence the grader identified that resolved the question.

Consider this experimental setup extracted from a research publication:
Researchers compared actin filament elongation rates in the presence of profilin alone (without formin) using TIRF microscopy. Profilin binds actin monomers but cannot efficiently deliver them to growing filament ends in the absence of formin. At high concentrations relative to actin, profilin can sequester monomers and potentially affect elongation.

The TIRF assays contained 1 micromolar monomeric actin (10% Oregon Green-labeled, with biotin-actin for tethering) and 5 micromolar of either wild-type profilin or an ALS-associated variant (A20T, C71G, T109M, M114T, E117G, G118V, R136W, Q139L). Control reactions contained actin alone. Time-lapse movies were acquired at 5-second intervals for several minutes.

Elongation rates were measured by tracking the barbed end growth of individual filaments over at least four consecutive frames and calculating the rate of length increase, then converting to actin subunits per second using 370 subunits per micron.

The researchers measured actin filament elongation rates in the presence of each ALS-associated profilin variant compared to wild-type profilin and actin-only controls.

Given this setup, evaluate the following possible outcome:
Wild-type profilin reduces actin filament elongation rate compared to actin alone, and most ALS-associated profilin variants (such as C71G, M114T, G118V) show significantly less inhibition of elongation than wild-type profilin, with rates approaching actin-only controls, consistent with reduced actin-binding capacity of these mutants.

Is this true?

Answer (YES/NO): NO